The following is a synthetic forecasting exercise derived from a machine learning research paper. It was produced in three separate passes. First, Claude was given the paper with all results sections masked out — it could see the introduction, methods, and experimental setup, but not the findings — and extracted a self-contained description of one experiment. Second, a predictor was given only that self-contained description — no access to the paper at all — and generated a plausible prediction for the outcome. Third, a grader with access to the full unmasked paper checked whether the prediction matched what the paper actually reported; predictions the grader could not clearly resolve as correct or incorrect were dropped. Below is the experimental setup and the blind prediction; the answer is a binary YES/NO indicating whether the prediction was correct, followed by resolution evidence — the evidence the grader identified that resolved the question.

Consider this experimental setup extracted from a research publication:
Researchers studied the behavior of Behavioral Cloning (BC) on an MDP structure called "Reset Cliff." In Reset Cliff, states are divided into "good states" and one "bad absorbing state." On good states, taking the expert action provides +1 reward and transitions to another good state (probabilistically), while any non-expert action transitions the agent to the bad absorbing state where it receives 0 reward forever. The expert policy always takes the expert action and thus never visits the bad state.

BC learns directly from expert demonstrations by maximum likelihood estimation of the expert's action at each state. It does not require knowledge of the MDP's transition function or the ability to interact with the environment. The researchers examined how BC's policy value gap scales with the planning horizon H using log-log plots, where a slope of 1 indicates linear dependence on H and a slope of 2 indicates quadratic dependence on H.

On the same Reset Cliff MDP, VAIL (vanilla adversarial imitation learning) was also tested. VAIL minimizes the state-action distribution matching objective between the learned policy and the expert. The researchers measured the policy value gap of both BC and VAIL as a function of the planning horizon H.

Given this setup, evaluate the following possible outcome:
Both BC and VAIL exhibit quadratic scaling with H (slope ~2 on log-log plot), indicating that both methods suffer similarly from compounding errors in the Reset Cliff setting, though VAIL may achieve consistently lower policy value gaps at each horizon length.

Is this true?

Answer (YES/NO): NO